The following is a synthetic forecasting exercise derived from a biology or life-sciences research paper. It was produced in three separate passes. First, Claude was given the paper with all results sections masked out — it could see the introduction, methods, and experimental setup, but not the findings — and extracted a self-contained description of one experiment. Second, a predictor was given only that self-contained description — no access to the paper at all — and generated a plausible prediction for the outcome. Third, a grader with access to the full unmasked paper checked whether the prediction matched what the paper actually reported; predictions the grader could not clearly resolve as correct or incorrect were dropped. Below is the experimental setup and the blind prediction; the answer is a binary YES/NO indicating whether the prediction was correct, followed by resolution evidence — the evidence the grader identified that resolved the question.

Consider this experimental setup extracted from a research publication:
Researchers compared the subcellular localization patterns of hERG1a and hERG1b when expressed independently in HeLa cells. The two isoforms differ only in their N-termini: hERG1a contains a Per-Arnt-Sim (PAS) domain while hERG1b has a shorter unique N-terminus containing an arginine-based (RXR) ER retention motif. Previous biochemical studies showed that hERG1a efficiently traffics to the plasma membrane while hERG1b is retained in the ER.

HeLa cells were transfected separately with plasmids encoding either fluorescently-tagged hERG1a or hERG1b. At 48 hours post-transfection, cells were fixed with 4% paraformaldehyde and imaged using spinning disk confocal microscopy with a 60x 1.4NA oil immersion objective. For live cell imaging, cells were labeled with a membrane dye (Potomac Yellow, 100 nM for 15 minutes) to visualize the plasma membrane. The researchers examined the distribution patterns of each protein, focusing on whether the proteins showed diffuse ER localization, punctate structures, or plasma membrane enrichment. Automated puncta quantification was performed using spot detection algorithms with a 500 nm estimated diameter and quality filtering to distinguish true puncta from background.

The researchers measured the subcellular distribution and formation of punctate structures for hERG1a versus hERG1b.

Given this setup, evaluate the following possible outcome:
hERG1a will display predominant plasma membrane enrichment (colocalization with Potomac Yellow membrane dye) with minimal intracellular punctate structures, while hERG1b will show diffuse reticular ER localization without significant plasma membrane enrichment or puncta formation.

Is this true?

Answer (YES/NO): NO